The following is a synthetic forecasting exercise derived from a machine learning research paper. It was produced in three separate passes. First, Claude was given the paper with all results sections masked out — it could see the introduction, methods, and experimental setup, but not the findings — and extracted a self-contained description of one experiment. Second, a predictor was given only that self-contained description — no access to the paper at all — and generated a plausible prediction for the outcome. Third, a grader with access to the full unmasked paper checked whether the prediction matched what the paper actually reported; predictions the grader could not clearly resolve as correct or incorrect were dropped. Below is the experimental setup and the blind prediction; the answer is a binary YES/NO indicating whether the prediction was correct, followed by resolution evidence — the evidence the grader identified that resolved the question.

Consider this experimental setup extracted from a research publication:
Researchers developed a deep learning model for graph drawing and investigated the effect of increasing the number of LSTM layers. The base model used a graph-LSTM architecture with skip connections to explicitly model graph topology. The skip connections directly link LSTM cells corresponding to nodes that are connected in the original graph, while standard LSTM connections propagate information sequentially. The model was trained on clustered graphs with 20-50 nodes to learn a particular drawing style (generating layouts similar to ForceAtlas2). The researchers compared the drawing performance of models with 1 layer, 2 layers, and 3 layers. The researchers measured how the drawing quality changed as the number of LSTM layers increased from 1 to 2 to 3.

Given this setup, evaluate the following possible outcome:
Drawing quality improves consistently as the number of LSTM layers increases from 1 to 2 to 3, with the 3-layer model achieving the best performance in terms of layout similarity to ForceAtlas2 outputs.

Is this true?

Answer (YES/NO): NO